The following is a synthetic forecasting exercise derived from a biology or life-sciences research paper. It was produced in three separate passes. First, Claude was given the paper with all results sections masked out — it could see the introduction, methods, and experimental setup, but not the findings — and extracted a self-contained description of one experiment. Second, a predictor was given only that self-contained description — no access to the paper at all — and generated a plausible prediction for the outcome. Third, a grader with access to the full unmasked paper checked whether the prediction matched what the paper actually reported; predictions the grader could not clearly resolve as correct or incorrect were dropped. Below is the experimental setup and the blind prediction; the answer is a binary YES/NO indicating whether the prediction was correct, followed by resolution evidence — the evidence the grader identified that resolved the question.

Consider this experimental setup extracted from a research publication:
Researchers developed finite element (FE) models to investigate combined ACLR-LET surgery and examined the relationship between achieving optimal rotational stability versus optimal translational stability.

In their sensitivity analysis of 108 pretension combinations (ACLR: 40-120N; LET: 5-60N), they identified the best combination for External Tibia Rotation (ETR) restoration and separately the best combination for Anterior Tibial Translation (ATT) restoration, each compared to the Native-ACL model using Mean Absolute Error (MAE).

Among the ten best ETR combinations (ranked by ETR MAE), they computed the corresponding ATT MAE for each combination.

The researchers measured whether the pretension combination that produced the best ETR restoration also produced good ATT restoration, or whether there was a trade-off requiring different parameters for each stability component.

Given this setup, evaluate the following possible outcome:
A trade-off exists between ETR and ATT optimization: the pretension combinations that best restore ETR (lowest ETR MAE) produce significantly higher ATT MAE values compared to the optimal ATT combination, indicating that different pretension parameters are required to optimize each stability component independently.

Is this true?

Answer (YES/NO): YES